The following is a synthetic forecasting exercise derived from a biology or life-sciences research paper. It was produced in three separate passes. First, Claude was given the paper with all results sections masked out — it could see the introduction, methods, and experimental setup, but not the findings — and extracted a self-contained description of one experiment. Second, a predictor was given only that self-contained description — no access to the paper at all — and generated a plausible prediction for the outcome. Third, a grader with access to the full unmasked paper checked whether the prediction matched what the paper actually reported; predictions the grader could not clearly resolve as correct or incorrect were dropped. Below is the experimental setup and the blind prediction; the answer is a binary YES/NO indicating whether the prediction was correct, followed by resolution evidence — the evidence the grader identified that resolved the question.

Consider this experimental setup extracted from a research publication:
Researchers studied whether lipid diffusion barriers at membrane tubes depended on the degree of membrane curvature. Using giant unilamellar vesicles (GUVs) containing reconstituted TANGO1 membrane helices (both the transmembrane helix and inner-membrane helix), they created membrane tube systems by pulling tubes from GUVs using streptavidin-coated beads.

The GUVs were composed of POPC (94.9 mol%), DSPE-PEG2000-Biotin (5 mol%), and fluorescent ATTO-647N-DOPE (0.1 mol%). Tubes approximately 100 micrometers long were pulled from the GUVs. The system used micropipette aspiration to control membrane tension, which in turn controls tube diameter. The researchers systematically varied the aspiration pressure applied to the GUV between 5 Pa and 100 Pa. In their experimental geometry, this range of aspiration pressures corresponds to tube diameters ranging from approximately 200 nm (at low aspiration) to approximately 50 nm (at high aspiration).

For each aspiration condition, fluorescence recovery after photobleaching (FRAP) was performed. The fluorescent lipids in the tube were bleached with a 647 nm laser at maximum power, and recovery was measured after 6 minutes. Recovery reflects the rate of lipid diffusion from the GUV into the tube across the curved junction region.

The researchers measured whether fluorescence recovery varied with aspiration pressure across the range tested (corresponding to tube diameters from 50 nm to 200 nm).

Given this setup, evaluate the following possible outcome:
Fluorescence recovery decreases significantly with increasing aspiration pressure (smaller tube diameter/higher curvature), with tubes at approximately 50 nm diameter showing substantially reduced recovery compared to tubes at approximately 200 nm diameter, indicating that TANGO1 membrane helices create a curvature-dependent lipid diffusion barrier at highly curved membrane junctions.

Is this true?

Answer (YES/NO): NO